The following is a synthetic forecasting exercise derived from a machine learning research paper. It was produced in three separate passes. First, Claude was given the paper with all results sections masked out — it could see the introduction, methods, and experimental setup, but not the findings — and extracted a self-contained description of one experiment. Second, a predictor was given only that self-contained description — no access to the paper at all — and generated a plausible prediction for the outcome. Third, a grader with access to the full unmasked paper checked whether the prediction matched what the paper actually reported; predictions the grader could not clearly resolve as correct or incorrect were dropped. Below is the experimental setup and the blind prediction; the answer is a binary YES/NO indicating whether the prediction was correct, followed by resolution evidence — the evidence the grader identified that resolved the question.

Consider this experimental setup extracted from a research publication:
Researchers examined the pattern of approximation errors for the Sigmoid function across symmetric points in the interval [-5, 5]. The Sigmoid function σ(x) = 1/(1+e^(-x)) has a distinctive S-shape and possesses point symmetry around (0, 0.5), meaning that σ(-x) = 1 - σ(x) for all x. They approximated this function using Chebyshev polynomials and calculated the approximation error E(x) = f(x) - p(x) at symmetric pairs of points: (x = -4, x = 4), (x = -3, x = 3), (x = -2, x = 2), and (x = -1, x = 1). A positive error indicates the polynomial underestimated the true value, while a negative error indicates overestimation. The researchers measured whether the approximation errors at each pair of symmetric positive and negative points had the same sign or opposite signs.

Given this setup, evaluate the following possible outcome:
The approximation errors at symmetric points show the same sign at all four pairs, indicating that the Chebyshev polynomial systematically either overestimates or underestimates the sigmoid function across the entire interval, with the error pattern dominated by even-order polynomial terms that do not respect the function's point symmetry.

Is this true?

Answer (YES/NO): NO